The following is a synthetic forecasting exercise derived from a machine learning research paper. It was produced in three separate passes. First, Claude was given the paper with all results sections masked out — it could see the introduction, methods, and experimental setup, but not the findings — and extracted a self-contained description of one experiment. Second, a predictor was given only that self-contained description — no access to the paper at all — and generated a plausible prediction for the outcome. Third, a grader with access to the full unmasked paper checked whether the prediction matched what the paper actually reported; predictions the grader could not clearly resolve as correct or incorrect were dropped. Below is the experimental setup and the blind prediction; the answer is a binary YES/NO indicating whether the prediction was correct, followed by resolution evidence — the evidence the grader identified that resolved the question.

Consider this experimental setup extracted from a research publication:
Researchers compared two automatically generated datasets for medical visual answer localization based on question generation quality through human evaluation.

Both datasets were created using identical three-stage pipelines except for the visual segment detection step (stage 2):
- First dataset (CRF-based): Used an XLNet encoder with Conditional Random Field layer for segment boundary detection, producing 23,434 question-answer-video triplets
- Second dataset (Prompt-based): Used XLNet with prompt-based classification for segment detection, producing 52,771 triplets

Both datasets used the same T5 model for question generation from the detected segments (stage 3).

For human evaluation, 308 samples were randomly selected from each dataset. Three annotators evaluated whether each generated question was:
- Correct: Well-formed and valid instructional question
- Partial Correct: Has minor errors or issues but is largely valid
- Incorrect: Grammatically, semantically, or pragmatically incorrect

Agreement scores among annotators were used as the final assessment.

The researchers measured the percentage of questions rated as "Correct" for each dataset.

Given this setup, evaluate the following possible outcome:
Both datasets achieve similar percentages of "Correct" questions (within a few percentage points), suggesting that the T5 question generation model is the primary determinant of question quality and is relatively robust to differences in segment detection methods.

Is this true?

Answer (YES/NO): NO